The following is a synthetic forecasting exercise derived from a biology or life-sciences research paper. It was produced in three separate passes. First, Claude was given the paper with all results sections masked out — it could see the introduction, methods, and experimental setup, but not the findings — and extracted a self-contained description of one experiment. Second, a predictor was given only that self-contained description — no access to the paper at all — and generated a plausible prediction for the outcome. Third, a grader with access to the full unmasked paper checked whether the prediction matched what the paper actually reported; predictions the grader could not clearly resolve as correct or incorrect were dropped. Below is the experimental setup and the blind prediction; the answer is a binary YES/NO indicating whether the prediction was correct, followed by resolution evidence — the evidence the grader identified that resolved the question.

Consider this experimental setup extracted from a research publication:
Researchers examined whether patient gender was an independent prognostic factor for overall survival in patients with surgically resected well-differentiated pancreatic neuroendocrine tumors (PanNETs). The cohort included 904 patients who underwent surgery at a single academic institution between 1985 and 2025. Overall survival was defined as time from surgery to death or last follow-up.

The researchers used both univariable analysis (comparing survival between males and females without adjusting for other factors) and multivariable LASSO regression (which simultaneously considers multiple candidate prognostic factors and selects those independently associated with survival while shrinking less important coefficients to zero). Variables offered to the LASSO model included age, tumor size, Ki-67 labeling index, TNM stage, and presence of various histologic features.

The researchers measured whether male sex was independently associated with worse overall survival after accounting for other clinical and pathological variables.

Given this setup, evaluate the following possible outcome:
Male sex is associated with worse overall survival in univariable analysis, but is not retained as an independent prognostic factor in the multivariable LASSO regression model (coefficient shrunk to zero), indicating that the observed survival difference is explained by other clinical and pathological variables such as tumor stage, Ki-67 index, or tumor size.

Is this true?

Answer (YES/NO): NO